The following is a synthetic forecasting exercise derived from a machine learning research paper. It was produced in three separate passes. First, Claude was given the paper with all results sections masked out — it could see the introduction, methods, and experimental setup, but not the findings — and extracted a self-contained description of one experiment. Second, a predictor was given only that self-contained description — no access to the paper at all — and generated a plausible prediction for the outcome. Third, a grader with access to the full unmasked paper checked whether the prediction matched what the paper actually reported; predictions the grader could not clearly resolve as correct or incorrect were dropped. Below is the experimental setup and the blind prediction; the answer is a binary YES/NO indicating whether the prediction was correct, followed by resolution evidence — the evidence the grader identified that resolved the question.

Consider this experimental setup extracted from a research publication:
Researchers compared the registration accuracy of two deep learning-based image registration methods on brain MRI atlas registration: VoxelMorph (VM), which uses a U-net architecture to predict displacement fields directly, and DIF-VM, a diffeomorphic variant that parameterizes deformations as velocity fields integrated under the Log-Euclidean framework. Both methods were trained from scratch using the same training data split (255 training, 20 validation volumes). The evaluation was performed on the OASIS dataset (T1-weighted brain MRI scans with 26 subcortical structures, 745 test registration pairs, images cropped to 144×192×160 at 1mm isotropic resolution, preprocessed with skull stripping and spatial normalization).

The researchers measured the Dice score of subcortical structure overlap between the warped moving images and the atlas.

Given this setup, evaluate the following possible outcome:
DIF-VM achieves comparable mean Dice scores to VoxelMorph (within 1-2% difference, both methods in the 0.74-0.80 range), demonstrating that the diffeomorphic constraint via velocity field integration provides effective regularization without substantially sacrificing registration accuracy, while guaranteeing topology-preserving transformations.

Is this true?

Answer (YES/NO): NO